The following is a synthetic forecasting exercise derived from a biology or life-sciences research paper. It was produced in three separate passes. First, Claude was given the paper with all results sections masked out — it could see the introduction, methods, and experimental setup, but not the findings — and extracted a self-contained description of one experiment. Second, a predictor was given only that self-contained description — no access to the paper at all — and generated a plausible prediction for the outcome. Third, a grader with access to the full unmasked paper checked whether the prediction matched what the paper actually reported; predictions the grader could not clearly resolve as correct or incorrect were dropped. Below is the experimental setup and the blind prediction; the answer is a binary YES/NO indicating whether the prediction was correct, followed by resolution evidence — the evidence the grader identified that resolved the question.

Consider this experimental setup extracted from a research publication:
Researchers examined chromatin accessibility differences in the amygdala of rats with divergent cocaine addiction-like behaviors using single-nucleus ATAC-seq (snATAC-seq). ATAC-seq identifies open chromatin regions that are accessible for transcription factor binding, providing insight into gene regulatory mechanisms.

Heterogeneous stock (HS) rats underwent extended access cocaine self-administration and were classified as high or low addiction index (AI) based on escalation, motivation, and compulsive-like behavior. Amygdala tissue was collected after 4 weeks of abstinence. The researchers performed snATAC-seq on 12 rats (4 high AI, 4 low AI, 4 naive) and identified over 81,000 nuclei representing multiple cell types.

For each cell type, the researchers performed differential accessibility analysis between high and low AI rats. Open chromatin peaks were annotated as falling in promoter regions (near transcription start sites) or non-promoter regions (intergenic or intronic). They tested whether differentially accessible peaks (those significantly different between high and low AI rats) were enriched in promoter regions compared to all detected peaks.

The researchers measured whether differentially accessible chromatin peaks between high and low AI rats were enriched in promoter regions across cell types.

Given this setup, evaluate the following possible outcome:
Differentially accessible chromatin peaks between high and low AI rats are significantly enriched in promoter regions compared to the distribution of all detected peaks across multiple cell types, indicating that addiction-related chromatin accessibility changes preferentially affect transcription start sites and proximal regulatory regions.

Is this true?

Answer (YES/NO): YES